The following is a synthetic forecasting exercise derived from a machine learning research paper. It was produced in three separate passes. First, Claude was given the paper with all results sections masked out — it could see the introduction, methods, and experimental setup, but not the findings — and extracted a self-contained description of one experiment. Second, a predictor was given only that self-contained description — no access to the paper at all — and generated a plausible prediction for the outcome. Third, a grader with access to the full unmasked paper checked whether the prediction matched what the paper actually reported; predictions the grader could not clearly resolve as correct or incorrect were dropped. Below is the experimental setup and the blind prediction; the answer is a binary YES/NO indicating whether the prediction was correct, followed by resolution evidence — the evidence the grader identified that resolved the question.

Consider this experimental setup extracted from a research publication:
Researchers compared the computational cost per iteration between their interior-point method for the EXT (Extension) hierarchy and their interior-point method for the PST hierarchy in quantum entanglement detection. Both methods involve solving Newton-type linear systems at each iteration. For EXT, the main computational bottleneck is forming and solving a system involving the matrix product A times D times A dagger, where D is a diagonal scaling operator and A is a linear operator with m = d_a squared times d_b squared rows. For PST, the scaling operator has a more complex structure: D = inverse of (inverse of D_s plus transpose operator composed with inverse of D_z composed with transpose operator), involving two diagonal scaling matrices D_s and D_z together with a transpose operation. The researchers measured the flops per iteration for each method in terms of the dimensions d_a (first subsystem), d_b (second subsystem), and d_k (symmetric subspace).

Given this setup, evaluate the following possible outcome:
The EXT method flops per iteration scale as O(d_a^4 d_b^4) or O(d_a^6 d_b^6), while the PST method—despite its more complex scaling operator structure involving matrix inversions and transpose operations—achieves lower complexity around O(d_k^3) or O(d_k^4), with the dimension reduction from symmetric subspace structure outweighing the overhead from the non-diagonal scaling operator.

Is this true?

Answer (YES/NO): NO